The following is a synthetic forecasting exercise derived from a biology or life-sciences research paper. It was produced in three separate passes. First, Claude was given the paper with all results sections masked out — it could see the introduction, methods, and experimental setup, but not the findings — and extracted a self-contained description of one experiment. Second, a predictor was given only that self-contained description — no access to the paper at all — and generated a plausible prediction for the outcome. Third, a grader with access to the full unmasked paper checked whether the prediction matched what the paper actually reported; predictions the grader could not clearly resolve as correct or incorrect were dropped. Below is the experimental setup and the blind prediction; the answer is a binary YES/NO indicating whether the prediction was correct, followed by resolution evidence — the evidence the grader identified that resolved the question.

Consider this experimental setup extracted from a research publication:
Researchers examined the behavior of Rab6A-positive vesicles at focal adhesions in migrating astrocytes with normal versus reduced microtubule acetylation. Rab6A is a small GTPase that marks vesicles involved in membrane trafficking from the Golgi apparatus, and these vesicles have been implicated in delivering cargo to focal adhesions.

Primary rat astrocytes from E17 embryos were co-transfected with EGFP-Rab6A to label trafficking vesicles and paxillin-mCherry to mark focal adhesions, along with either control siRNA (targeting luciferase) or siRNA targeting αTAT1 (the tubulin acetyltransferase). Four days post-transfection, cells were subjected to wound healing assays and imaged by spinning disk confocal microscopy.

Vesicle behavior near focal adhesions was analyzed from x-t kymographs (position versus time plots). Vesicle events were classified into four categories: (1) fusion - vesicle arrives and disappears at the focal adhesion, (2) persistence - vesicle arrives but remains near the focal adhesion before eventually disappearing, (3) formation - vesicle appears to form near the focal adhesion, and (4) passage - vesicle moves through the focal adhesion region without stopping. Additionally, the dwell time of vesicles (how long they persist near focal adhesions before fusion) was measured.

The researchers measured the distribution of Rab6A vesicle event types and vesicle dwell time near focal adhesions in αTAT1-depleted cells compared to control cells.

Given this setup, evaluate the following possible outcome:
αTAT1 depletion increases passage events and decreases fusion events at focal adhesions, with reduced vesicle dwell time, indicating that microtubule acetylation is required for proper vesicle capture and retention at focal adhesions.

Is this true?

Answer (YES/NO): NO